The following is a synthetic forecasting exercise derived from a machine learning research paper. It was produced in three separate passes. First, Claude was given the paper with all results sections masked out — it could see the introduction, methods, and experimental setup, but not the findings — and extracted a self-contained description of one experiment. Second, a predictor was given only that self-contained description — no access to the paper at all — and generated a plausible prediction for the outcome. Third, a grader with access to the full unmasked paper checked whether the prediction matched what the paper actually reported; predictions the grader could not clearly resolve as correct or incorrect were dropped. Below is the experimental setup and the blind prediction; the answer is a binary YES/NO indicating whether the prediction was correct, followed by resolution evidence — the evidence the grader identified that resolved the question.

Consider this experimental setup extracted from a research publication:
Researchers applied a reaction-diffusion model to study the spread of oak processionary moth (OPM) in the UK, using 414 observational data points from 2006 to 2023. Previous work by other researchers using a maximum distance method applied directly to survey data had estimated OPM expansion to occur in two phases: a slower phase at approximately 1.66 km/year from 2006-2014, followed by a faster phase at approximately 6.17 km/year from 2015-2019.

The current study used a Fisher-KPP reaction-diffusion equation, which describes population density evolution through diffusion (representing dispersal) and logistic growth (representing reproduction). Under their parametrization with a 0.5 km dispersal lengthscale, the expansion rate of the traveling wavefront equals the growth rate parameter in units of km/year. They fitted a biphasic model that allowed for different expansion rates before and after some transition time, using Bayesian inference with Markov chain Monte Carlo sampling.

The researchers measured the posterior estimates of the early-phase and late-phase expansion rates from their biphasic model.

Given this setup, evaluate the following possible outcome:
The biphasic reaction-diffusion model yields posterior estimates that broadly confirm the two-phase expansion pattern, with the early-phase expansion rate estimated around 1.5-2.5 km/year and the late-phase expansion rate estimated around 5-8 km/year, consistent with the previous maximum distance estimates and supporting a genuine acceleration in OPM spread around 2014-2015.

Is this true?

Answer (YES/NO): NO